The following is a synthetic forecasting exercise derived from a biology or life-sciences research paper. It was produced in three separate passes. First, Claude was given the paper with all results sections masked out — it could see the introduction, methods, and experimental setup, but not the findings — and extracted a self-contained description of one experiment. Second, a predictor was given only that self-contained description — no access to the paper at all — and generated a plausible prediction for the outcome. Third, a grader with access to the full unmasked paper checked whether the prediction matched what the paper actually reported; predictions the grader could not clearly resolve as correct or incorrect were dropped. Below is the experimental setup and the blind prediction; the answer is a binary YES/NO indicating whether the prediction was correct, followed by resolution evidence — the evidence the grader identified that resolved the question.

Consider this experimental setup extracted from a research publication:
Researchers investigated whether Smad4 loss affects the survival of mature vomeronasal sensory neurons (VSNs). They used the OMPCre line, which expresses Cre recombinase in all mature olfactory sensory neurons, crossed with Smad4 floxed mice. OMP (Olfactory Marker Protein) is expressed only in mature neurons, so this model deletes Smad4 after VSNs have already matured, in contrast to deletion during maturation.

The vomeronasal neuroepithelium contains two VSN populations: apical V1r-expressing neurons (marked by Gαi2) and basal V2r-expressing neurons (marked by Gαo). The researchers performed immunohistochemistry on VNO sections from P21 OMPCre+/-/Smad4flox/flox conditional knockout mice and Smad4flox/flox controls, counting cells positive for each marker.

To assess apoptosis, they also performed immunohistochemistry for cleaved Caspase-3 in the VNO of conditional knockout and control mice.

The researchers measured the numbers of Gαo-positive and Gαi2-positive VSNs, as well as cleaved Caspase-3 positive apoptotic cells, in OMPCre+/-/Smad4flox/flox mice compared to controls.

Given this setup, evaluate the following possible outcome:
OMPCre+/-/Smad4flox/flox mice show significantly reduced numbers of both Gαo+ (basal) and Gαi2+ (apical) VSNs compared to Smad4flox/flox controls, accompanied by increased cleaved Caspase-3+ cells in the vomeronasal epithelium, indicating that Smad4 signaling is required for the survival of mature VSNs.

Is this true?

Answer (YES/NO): NO